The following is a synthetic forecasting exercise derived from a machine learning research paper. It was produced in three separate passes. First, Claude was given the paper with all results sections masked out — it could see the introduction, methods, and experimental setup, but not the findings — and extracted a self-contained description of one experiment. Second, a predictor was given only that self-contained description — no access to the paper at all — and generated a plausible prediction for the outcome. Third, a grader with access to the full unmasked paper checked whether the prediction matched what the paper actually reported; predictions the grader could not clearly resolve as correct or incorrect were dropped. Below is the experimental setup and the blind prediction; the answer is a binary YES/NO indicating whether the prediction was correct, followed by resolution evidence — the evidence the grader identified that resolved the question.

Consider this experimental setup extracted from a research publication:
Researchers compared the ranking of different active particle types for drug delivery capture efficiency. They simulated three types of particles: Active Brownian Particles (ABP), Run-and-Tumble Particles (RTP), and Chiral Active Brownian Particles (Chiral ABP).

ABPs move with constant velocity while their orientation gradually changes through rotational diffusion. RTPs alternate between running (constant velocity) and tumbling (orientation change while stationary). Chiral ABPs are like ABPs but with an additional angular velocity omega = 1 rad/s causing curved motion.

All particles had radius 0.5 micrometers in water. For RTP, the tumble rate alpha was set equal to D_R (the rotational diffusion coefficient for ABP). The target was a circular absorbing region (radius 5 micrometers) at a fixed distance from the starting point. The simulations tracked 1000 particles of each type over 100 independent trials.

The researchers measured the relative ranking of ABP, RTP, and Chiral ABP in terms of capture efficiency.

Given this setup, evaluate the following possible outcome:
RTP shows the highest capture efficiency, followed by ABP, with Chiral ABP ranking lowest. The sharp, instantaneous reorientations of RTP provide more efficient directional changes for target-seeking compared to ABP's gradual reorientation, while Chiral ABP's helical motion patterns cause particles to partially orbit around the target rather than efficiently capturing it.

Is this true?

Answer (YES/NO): NO